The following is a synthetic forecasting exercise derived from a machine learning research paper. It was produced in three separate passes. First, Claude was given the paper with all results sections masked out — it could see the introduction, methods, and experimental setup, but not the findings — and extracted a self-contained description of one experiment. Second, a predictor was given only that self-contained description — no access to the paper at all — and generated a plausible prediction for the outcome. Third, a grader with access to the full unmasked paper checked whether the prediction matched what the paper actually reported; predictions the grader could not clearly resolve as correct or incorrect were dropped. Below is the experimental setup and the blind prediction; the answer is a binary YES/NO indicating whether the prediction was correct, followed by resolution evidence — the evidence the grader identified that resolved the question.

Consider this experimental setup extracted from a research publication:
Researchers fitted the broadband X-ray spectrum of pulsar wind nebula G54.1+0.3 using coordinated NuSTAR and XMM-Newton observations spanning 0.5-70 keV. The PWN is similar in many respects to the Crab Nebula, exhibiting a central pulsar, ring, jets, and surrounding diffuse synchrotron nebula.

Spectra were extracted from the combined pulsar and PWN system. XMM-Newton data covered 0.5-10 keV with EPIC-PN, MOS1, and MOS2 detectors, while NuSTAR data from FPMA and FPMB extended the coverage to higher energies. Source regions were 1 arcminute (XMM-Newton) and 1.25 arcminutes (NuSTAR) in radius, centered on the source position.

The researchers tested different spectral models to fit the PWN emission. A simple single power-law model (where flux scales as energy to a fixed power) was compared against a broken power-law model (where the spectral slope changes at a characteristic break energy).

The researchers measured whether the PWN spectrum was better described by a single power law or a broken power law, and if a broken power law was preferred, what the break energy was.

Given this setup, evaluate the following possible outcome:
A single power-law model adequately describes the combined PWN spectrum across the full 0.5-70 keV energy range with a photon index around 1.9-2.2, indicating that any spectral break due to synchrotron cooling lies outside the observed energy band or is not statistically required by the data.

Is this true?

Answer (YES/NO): NO